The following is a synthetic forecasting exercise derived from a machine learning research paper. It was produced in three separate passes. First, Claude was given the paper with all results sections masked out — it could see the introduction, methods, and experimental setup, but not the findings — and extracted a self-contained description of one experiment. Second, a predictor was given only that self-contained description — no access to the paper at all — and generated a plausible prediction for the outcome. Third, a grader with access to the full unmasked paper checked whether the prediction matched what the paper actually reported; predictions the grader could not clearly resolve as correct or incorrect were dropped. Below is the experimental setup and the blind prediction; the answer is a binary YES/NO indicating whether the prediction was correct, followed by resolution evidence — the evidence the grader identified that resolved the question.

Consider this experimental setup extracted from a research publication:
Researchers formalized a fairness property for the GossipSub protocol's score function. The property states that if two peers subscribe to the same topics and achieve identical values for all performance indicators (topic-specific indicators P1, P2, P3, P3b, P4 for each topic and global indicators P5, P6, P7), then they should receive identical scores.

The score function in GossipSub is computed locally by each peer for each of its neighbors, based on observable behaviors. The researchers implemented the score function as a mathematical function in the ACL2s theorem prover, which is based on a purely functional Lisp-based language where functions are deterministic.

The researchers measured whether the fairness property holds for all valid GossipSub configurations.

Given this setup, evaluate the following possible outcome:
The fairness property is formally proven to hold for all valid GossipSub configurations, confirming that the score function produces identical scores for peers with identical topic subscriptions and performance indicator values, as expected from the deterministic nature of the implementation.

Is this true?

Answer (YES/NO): YES